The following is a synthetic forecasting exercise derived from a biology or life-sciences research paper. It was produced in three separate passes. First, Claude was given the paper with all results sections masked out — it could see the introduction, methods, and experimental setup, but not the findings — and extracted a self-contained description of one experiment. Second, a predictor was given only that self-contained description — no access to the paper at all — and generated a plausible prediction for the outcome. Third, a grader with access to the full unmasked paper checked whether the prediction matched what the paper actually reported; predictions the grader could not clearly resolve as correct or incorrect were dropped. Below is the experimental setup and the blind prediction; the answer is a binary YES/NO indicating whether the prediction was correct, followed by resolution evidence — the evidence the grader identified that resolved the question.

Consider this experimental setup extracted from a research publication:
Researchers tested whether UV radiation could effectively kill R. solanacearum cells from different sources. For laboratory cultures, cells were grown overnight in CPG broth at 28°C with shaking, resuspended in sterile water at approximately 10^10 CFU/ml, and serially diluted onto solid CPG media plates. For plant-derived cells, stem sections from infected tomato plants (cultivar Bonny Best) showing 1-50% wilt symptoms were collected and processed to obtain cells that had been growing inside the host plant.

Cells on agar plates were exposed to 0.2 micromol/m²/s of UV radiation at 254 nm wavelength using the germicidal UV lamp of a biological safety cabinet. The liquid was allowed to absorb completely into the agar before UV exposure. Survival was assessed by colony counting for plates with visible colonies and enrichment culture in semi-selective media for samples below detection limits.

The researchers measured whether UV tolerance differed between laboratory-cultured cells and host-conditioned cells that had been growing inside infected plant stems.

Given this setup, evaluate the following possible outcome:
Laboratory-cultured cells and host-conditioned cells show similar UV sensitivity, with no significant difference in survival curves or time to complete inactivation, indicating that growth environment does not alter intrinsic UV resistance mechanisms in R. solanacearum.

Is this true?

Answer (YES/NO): NO